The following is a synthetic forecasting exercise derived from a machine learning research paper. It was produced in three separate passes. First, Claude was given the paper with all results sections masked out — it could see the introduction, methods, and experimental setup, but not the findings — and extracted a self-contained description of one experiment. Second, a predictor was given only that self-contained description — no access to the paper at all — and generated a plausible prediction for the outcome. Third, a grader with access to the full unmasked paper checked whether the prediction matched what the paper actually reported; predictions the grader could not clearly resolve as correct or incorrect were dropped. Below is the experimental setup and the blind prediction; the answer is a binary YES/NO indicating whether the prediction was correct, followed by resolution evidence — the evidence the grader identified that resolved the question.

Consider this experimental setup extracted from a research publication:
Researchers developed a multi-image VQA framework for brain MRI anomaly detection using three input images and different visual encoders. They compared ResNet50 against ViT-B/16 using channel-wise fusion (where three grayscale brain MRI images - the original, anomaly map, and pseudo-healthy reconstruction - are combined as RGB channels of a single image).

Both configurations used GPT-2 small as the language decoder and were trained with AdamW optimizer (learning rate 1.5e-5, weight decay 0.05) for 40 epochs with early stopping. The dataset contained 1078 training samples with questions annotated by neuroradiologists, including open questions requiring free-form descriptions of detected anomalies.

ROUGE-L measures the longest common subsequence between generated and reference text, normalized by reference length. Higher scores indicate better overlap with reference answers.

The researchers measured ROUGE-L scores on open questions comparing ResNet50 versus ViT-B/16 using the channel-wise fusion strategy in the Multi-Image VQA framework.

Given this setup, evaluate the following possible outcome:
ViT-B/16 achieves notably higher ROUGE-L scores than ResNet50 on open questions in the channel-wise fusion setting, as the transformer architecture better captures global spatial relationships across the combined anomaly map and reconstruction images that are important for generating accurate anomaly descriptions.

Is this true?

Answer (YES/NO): YES